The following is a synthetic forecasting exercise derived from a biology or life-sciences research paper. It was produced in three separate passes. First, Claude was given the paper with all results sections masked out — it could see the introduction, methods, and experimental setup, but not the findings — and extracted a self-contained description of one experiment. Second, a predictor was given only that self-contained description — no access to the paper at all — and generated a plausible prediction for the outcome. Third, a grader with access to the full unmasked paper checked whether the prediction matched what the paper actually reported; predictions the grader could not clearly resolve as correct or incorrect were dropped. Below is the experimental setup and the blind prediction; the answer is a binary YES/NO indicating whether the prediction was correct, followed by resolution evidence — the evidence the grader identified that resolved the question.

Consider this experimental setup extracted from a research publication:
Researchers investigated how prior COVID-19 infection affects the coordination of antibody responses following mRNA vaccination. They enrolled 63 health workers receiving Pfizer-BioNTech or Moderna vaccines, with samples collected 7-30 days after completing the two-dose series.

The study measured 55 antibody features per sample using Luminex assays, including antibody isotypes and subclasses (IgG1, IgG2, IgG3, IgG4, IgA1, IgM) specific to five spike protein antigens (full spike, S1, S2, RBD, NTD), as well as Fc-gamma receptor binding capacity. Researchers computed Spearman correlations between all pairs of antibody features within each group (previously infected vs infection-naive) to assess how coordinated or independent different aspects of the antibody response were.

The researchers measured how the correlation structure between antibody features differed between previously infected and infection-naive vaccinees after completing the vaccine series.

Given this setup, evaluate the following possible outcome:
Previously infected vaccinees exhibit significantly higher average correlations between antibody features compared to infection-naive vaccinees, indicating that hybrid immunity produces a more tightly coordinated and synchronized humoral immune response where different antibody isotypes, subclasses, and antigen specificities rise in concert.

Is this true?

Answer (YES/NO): NO